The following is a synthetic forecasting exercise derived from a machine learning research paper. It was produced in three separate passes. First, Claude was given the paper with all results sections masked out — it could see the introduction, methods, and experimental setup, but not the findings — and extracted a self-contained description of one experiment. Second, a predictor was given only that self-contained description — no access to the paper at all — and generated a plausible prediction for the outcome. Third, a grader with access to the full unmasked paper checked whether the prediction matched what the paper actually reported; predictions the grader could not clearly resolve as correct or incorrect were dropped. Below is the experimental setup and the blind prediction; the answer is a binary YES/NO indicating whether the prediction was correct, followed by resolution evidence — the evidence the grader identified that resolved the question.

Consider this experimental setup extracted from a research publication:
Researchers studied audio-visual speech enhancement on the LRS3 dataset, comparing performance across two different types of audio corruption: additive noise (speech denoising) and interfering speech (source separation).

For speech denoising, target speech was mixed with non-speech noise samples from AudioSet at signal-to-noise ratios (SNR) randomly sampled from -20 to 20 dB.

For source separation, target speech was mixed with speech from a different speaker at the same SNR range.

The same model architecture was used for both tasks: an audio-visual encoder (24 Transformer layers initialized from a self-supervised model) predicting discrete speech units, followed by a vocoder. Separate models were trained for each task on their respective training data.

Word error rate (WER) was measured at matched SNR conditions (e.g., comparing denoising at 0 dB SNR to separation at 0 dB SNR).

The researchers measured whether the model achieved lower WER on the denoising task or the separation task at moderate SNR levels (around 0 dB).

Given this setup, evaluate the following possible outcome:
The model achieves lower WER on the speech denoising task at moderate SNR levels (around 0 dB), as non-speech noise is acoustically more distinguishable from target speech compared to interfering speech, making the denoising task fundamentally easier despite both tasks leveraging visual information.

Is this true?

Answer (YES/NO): NO